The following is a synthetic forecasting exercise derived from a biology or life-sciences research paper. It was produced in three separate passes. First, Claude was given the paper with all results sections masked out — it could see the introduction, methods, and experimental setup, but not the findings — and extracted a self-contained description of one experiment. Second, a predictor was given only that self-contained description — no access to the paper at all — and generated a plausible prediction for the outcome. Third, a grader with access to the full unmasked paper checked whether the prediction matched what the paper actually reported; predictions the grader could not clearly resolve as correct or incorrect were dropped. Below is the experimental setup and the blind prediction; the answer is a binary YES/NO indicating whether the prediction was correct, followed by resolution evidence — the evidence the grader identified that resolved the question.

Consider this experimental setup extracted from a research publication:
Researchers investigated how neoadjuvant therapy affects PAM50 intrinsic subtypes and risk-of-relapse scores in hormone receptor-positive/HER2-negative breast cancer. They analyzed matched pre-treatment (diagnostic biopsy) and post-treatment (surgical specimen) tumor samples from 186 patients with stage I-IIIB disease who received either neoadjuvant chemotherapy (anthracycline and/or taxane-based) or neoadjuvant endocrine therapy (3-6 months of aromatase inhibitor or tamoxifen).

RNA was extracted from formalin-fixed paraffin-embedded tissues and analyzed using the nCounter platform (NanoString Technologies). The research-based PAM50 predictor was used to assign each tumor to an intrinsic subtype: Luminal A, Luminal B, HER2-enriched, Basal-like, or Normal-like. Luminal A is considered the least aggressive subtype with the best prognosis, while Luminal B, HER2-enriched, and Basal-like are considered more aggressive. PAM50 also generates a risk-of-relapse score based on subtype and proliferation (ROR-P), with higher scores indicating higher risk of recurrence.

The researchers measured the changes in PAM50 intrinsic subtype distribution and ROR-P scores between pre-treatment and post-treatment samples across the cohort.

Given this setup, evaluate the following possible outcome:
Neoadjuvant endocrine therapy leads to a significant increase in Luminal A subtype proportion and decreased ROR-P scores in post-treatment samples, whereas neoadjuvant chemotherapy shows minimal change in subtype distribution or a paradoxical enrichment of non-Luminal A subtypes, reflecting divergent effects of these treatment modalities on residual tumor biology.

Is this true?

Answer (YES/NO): NO